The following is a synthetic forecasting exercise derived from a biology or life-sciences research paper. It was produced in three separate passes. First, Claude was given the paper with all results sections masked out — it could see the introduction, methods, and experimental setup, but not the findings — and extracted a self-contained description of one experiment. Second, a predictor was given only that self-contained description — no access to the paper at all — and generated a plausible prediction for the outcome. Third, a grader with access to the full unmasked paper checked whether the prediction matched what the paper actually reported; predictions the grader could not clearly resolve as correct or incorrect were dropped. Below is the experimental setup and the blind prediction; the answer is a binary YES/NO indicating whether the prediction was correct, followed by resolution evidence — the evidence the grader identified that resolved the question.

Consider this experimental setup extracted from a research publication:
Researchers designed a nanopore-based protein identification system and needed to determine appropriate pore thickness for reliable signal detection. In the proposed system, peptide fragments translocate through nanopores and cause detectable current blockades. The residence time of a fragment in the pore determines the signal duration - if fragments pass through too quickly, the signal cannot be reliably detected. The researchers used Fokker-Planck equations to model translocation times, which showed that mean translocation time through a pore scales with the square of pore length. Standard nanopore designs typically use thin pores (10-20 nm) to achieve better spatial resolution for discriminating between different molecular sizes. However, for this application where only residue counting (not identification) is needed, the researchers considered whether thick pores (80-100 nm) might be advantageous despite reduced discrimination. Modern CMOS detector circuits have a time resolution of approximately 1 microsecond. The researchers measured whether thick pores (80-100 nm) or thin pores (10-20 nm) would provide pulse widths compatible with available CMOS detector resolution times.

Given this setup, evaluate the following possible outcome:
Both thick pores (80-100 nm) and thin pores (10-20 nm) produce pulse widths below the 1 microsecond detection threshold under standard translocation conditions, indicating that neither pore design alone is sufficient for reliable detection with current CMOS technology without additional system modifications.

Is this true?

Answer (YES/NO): NO